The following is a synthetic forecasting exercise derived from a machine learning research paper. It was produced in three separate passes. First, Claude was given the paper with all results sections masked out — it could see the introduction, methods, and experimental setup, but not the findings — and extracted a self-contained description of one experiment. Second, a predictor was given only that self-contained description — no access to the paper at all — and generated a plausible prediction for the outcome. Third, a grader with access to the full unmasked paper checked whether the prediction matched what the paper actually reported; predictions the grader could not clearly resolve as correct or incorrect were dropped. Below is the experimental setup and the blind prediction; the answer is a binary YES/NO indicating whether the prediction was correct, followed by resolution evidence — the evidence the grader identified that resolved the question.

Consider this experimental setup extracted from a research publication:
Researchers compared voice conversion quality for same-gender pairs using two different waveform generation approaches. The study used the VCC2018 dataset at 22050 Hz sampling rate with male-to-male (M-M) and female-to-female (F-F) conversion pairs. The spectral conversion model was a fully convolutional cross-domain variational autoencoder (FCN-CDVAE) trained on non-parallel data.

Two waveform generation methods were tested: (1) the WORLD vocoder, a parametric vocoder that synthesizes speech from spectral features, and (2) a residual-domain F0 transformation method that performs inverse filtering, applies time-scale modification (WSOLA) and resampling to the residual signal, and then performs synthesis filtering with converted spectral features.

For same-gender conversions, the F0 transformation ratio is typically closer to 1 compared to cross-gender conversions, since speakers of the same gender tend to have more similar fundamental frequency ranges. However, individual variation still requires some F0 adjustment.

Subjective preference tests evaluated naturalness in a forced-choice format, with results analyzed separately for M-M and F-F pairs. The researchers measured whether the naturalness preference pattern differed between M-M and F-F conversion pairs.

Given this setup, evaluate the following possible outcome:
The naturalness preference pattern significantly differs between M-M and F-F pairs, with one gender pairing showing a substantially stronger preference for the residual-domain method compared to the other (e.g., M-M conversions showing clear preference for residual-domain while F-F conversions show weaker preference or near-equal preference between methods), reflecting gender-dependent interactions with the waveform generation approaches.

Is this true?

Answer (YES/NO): YES